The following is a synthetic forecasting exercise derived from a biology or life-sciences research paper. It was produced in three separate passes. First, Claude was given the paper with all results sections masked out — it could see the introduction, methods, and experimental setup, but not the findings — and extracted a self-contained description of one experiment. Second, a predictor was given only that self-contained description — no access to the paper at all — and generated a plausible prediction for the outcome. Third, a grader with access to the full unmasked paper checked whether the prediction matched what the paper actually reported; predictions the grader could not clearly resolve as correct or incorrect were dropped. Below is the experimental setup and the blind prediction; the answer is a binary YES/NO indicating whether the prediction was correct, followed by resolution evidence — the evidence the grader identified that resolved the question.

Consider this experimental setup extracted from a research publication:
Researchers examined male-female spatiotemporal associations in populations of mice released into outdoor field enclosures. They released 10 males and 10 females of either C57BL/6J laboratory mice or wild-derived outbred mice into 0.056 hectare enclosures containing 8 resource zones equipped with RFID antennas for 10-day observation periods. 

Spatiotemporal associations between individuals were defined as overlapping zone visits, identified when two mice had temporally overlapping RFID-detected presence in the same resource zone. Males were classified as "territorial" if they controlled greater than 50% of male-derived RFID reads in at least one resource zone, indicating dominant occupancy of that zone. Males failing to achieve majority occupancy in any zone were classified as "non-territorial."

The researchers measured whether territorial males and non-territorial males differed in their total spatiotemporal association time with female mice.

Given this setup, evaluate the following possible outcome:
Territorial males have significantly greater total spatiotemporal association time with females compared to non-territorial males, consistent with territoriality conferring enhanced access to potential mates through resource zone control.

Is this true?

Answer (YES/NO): YES